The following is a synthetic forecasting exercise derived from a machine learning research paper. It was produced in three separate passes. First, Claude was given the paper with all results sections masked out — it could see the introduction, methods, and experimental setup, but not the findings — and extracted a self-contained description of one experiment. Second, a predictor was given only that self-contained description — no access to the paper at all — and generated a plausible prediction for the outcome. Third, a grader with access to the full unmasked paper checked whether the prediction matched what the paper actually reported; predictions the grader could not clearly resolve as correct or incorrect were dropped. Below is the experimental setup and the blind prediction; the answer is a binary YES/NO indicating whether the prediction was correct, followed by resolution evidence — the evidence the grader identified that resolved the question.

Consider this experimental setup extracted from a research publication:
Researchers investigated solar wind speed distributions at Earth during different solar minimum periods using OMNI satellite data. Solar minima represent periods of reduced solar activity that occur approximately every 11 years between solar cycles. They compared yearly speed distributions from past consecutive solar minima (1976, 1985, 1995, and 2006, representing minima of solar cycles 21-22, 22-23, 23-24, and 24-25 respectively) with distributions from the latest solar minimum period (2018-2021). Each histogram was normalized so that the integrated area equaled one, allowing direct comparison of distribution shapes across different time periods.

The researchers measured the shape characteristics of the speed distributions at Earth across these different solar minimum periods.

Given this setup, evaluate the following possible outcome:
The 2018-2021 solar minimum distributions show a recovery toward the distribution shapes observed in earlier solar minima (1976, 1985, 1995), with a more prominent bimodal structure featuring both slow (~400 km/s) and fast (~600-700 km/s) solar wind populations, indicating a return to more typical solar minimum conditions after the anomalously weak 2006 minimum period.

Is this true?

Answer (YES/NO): NO